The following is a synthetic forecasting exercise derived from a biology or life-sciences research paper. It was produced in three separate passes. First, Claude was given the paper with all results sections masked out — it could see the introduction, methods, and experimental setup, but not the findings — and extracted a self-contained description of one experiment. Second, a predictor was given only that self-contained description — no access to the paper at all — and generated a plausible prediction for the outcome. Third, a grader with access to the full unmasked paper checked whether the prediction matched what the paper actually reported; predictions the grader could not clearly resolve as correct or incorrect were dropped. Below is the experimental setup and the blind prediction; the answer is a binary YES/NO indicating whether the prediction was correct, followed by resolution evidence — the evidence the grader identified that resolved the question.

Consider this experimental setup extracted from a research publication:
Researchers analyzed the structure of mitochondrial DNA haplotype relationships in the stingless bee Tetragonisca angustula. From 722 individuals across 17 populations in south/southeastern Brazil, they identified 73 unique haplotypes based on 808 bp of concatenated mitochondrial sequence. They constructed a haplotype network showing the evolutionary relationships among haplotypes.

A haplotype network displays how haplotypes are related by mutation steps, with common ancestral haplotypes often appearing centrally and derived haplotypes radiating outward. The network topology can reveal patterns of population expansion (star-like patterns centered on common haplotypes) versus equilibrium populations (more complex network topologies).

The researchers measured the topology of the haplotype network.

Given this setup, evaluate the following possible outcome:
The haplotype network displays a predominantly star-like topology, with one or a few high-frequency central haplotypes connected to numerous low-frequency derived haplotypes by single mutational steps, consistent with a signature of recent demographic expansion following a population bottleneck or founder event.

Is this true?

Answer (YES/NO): YES